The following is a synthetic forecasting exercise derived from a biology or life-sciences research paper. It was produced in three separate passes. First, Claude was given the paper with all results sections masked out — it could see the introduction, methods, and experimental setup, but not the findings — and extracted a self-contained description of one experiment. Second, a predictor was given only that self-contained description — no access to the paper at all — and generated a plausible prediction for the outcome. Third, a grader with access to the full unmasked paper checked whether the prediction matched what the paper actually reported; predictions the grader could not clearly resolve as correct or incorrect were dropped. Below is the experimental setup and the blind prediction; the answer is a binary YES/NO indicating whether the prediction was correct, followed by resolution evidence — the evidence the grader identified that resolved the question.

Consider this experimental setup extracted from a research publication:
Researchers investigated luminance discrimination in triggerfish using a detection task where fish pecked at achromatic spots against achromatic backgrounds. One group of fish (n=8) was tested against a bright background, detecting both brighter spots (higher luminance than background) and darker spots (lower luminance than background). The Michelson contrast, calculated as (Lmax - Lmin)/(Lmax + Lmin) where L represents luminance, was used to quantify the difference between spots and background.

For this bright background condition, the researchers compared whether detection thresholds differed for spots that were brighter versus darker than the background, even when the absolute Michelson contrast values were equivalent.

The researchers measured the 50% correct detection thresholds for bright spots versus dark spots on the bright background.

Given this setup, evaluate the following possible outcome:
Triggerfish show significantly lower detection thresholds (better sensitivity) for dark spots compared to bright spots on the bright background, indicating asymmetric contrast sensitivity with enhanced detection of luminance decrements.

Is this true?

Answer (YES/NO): YES